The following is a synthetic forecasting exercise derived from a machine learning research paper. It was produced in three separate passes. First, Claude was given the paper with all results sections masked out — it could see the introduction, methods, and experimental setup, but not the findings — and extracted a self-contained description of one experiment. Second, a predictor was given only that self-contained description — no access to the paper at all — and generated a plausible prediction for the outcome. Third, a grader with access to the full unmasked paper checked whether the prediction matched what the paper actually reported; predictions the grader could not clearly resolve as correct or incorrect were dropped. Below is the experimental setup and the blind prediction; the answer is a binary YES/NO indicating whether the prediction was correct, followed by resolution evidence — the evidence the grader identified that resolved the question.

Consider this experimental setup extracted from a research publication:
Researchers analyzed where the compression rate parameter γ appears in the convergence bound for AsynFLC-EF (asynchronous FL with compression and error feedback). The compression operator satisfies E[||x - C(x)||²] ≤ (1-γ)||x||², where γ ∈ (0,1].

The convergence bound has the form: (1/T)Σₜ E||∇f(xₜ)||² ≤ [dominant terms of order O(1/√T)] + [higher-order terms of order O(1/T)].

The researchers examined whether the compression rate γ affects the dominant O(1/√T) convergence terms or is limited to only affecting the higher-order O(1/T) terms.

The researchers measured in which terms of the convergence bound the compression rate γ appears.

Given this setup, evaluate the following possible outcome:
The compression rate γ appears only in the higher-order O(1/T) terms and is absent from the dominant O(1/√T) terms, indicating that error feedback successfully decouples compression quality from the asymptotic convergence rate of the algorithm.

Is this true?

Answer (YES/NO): YES